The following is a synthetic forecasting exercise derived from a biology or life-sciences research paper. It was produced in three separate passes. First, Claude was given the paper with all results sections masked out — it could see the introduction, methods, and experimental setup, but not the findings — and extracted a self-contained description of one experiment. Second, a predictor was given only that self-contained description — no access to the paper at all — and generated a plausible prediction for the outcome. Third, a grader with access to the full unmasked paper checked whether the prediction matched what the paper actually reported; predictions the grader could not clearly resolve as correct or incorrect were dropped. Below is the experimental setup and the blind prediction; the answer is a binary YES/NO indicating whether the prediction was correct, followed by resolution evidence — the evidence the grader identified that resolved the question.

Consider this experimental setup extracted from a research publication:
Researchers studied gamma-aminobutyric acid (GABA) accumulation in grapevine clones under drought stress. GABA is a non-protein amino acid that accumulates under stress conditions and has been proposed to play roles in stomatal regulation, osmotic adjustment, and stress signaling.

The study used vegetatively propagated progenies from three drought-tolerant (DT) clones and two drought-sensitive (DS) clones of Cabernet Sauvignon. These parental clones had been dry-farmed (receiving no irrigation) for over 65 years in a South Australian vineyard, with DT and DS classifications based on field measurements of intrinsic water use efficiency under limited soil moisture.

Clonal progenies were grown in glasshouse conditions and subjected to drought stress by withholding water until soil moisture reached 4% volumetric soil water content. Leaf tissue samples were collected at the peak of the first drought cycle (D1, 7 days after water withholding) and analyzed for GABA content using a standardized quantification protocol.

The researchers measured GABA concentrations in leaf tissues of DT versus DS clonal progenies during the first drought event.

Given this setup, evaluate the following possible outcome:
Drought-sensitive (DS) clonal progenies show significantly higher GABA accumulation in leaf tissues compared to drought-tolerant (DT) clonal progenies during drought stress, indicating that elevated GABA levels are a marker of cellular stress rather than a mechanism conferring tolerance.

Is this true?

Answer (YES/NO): NO